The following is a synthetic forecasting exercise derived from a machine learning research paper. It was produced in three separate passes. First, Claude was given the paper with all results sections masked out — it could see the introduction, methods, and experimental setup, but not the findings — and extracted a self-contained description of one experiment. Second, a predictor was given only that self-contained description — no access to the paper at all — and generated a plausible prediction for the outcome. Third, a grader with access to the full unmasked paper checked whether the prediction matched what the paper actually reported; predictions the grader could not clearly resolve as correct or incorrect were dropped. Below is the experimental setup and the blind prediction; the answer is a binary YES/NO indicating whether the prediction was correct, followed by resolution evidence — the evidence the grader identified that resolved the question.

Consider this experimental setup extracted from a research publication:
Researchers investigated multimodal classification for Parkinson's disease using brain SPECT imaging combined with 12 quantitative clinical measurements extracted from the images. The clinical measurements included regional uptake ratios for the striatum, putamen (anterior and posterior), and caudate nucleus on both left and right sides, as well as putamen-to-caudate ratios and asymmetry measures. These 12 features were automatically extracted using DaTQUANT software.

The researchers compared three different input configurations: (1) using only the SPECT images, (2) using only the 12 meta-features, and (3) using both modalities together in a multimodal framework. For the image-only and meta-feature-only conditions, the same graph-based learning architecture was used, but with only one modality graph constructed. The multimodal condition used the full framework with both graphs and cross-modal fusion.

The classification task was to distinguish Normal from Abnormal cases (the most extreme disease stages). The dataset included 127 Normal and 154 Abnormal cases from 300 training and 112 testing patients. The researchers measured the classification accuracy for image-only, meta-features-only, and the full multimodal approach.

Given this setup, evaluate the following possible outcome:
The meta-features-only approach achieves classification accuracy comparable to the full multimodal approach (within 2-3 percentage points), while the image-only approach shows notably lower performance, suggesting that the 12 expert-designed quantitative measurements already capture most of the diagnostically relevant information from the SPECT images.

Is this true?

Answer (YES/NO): NO